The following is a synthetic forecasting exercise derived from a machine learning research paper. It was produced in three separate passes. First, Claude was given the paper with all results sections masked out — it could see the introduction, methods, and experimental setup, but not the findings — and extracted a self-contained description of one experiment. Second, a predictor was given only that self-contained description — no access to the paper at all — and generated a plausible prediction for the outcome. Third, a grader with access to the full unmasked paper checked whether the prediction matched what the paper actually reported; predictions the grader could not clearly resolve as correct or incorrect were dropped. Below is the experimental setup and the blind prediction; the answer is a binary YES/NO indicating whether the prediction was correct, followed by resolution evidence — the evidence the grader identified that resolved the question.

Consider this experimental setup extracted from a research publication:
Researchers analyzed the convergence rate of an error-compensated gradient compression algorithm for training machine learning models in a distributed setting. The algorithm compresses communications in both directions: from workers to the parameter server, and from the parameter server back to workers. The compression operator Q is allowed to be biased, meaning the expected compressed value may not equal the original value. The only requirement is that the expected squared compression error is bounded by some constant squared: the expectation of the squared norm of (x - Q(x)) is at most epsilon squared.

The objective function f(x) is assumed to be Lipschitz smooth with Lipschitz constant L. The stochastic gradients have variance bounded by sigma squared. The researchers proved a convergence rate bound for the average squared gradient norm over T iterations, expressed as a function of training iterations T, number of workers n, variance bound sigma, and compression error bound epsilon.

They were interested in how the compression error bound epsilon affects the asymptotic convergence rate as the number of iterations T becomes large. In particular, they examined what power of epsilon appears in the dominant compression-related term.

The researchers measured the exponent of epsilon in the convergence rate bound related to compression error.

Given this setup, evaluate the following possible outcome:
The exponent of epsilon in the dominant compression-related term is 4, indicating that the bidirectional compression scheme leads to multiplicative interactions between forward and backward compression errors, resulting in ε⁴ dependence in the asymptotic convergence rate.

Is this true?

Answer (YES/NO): NO